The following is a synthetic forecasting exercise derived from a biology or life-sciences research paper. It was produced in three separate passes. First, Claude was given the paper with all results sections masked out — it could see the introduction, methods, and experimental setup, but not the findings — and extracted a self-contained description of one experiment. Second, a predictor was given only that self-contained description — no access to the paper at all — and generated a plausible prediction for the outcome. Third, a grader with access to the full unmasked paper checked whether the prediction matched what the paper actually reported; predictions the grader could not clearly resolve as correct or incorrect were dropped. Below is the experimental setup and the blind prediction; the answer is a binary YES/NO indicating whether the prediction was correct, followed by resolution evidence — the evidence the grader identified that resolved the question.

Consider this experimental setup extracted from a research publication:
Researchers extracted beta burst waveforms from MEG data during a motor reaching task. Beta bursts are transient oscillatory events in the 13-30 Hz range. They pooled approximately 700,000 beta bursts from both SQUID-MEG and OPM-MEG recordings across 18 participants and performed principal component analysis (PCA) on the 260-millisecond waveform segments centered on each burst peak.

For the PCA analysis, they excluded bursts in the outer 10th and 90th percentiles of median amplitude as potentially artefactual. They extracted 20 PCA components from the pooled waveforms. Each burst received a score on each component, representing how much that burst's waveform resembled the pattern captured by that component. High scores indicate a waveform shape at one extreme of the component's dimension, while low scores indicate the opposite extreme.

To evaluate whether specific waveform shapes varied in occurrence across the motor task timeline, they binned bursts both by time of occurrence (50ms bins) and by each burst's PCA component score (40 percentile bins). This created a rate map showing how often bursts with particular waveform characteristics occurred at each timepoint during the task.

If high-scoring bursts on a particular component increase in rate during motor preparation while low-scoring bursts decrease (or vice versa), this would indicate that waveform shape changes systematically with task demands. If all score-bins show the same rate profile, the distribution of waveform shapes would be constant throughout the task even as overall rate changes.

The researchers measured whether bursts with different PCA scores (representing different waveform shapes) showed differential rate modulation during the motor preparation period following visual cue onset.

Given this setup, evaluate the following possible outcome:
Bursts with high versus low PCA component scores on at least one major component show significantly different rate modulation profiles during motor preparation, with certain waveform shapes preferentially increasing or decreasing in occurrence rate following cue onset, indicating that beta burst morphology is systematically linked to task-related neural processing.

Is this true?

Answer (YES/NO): YES